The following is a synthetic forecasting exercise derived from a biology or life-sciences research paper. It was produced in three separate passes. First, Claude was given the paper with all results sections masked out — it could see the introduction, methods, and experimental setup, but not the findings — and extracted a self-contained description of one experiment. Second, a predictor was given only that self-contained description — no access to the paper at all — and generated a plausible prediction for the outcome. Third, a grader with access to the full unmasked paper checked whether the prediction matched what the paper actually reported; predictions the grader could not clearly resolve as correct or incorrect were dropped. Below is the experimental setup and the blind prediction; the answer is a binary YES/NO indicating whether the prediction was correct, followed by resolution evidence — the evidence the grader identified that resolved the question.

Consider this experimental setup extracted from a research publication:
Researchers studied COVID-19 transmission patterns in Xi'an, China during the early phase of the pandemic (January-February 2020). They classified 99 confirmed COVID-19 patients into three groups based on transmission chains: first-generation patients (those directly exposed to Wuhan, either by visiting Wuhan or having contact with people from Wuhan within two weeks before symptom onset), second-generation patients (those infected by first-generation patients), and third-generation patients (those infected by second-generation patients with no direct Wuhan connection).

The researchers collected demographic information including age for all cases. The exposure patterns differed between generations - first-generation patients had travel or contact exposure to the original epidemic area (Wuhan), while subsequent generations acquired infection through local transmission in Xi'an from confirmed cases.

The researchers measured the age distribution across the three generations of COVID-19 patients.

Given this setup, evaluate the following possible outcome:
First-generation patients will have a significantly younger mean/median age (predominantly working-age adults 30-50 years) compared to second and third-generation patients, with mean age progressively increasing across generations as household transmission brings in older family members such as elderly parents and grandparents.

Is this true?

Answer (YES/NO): YES